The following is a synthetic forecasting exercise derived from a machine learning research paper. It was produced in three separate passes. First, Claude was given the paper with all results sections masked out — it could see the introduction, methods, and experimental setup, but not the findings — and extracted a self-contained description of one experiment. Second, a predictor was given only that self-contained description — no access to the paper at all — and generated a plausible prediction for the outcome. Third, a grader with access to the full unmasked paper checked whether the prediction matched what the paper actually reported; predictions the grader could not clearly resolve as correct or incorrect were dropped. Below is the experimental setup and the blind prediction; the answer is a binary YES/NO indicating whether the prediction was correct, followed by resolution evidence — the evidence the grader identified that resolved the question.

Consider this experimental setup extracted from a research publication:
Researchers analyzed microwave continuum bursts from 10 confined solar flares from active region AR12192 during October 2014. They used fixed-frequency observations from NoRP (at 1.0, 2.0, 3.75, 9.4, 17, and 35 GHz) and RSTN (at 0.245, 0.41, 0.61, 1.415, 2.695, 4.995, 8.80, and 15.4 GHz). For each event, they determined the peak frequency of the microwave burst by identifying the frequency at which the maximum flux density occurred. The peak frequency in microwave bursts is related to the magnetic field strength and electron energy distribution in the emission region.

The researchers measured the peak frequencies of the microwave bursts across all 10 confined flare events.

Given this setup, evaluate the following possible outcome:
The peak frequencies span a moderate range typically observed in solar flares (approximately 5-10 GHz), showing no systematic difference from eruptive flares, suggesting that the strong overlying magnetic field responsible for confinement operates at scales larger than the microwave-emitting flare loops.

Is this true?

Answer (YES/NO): NO